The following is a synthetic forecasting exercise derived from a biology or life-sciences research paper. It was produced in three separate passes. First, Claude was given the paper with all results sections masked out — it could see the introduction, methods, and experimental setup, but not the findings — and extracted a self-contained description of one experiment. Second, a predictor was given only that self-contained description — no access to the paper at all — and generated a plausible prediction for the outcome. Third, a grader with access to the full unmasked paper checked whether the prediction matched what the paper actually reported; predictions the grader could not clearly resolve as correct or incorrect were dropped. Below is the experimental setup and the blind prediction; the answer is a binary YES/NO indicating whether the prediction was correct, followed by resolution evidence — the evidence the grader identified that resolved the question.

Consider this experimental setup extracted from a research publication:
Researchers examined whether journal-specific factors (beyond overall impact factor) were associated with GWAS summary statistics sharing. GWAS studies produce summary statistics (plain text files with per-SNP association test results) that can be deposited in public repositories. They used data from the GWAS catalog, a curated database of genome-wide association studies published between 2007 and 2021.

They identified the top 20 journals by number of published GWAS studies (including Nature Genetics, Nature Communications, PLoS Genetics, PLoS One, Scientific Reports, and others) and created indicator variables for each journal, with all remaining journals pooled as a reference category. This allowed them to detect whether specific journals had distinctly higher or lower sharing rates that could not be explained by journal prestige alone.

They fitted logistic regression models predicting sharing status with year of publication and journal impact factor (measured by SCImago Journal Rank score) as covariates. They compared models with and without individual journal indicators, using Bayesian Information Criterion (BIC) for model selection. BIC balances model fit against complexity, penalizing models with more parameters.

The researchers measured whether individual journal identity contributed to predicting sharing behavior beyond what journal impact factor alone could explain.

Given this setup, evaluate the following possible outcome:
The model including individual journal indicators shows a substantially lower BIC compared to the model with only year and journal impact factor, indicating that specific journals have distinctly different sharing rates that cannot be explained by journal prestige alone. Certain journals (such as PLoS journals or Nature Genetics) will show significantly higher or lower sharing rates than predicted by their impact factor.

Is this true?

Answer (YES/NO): YES